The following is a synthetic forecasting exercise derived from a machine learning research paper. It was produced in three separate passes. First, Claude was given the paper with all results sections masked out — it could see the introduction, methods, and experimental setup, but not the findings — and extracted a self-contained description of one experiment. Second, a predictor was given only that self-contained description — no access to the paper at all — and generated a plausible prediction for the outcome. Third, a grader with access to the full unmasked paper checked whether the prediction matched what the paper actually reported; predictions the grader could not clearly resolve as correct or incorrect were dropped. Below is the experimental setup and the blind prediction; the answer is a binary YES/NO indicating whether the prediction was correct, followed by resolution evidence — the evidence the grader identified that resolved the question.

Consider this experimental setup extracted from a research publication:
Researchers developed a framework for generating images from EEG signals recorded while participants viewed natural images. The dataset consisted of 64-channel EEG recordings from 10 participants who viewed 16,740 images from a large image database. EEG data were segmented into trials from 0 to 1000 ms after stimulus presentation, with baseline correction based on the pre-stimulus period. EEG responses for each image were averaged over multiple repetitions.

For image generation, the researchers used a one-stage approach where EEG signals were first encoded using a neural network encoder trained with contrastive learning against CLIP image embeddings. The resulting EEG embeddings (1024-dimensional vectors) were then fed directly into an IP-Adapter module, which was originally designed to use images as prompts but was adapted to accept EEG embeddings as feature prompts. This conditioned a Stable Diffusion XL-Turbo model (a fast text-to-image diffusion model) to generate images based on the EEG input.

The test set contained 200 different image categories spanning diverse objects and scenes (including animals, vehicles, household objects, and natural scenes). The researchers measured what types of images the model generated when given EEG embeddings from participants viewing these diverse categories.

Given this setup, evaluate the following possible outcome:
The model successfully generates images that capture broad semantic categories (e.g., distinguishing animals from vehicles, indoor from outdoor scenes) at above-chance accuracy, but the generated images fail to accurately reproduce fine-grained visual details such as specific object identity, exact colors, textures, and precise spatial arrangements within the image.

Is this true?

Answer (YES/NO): NO